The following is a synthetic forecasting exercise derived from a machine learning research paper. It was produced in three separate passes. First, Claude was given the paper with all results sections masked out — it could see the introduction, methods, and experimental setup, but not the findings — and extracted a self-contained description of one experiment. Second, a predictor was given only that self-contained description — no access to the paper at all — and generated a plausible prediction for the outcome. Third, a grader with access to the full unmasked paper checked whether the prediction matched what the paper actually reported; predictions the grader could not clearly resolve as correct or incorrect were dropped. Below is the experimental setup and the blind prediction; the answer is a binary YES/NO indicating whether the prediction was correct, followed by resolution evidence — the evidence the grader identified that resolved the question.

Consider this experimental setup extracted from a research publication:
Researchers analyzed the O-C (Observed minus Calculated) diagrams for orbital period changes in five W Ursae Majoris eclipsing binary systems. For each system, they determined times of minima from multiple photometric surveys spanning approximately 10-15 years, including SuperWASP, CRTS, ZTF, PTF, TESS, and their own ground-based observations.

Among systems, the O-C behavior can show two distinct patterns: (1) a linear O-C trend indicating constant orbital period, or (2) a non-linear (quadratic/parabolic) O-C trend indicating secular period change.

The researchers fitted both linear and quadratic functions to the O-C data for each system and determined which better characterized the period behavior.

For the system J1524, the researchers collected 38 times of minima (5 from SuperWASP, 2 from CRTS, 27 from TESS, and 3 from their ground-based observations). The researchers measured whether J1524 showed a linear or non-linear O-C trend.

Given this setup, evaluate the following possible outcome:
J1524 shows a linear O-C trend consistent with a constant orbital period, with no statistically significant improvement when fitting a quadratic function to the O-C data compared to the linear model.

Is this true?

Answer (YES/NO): NO